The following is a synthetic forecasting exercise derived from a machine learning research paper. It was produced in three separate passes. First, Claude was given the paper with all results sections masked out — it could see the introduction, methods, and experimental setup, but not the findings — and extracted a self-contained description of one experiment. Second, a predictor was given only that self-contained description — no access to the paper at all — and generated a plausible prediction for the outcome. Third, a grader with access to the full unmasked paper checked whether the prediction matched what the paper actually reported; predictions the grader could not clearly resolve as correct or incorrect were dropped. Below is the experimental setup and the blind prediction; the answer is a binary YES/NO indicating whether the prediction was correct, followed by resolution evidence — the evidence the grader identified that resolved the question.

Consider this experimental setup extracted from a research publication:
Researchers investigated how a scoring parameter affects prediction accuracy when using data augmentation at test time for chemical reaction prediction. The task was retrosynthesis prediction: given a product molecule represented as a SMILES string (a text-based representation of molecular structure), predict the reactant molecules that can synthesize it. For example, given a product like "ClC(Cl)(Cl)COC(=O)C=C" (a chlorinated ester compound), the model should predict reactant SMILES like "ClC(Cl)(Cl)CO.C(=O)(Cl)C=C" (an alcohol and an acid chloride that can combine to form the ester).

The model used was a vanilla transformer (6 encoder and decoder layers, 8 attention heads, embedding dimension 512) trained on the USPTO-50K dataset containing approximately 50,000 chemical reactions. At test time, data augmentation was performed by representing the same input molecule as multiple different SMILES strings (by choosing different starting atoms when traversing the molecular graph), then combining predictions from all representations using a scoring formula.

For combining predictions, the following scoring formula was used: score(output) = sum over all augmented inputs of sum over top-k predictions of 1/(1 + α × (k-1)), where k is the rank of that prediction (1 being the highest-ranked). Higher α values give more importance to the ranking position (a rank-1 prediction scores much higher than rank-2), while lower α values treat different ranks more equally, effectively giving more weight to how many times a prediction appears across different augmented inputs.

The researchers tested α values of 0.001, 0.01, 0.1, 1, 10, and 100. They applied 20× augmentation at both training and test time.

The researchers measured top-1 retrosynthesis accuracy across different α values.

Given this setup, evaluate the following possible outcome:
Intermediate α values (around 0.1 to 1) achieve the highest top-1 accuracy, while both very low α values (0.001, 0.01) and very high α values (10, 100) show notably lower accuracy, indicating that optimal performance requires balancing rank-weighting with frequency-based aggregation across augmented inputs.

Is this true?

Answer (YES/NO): NO